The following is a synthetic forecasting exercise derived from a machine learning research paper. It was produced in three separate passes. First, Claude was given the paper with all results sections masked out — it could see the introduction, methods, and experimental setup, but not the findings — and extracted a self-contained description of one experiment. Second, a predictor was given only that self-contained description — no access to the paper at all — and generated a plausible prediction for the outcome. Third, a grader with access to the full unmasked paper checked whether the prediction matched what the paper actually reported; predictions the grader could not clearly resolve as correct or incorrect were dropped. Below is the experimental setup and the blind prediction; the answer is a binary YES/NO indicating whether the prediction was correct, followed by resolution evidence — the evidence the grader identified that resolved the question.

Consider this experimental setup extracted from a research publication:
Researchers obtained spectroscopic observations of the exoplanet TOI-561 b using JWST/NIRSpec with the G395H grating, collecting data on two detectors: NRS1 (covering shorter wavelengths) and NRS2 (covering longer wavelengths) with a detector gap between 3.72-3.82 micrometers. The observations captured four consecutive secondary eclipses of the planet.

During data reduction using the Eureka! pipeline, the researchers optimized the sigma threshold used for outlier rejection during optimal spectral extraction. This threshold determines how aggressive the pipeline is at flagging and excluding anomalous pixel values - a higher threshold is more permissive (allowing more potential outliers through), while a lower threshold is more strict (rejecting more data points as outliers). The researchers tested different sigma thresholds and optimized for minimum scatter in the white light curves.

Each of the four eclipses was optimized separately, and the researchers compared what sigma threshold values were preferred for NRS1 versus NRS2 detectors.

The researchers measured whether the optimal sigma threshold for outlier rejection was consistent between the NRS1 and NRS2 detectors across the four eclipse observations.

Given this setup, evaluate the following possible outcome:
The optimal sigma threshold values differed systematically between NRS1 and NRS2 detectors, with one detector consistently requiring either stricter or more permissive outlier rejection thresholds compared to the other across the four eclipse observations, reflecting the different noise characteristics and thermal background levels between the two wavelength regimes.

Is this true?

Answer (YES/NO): NO